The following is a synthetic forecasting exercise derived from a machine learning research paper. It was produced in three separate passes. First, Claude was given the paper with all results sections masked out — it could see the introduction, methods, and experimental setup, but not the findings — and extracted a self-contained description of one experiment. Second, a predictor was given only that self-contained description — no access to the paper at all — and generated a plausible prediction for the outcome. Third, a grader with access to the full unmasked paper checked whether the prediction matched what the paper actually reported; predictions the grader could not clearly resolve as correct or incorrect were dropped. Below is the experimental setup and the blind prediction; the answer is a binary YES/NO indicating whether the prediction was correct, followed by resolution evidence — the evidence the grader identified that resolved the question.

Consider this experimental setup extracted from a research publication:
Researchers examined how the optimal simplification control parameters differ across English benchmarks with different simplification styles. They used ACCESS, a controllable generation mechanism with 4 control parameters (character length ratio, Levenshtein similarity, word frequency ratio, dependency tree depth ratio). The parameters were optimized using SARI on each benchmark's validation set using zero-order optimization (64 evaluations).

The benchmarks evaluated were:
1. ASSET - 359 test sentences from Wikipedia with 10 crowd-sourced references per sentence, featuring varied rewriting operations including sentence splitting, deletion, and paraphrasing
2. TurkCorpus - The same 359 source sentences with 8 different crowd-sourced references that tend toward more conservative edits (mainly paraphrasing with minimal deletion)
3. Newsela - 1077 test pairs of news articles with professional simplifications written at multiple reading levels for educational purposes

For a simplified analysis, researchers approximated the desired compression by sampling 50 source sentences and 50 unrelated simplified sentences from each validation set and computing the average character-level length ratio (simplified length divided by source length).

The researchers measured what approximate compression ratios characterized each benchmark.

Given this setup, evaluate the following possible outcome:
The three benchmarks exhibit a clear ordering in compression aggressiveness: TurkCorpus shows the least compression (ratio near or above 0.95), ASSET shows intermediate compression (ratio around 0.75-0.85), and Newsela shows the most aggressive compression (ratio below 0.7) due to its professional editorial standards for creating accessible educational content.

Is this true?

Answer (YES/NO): YES